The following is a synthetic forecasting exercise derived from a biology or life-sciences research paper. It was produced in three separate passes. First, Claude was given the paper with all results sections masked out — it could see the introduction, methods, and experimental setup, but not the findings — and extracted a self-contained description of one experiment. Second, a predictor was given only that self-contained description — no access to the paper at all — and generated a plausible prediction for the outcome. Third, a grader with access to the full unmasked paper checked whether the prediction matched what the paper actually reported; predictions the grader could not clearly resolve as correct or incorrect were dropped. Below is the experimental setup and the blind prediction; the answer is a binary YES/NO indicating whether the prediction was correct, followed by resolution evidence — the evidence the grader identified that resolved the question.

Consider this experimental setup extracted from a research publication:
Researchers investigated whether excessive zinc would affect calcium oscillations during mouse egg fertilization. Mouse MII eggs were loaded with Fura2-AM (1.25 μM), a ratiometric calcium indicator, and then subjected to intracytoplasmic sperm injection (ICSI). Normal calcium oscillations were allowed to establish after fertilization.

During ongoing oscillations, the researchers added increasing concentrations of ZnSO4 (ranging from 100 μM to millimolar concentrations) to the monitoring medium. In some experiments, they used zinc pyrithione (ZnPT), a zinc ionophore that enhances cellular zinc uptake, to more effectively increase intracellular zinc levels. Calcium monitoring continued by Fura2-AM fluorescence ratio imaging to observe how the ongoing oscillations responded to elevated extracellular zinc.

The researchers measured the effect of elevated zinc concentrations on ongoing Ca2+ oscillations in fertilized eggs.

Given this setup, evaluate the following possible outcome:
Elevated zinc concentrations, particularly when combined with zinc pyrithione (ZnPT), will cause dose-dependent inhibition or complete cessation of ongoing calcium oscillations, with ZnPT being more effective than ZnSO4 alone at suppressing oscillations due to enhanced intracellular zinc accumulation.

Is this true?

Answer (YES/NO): NO